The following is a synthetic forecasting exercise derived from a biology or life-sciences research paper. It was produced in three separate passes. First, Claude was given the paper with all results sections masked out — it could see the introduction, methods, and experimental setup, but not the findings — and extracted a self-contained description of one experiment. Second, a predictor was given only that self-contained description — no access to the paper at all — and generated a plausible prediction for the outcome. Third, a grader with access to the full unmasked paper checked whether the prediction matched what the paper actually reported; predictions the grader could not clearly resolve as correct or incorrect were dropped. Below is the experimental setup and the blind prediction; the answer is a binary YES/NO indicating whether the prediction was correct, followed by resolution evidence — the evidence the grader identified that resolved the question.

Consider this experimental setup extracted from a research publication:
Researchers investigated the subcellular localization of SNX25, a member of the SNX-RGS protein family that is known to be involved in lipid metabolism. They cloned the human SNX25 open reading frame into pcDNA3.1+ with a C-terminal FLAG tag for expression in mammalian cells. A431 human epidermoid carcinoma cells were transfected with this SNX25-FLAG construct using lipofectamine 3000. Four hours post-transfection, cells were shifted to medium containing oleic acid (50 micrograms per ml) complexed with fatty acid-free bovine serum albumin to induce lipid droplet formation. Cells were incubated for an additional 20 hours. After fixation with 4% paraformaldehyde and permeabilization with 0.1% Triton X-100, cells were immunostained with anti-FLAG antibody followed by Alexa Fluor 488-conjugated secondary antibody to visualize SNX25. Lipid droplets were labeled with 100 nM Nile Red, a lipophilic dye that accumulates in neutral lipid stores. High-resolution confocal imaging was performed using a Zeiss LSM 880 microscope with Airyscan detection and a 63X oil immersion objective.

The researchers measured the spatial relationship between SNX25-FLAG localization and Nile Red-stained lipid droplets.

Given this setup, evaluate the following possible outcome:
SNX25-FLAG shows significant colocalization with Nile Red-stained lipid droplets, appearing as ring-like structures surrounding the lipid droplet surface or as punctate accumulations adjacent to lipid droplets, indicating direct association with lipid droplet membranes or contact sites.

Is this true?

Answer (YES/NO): YES